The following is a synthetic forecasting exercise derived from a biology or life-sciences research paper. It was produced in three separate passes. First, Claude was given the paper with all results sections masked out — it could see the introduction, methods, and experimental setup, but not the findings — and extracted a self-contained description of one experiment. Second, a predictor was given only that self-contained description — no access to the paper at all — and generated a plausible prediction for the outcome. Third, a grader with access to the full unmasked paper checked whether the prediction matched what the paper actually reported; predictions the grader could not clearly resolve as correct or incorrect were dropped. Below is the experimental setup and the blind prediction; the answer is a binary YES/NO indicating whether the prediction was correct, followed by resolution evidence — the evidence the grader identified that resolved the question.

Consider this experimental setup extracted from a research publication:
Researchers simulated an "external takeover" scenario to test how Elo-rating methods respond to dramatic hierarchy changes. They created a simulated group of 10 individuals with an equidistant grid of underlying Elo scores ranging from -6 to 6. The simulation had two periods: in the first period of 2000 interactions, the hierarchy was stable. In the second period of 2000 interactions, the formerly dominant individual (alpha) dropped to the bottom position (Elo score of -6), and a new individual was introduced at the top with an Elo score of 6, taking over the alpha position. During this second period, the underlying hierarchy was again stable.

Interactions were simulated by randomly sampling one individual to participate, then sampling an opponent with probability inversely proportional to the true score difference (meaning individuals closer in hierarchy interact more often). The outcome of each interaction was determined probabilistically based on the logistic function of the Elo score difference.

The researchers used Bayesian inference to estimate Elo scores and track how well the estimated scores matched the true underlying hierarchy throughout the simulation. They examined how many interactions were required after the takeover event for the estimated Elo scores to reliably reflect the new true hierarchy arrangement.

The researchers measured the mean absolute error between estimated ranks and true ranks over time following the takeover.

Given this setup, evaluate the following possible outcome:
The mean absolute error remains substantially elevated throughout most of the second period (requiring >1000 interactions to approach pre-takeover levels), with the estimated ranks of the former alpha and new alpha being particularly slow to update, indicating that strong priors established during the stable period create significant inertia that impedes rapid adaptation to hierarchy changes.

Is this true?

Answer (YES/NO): NO